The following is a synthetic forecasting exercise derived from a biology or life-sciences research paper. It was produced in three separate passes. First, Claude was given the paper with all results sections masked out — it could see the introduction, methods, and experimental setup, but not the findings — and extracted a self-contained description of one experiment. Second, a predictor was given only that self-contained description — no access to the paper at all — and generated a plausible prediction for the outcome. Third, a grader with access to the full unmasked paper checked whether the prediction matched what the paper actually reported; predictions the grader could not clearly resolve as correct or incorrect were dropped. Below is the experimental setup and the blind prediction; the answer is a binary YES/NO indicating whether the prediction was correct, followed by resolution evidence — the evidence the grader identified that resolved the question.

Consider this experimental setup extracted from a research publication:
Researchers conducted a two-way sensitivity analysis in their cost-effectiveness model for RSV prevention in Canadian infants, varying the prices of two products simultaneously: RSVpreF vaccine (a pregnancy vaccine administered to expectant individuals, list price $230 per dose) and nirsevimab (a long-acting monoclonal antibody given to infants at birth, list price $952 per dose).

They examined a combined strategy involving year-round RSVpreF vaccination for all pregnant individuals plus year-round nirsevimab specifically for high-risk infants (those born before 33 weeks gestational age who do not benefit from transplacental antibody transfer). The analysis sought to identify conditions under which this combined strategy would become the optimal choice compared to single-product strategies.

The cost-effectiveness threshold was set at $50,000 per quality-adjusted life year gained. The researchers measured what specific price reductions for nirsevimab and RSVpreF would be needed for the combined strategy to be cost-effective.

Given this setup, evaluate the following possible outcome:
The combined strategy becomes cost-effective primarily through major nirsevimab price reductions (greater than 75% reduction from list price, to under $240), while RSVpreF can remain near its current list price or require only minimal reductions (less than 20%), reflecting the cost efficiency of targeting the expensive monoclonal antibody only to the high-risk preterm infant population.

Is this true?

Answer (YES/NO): NO